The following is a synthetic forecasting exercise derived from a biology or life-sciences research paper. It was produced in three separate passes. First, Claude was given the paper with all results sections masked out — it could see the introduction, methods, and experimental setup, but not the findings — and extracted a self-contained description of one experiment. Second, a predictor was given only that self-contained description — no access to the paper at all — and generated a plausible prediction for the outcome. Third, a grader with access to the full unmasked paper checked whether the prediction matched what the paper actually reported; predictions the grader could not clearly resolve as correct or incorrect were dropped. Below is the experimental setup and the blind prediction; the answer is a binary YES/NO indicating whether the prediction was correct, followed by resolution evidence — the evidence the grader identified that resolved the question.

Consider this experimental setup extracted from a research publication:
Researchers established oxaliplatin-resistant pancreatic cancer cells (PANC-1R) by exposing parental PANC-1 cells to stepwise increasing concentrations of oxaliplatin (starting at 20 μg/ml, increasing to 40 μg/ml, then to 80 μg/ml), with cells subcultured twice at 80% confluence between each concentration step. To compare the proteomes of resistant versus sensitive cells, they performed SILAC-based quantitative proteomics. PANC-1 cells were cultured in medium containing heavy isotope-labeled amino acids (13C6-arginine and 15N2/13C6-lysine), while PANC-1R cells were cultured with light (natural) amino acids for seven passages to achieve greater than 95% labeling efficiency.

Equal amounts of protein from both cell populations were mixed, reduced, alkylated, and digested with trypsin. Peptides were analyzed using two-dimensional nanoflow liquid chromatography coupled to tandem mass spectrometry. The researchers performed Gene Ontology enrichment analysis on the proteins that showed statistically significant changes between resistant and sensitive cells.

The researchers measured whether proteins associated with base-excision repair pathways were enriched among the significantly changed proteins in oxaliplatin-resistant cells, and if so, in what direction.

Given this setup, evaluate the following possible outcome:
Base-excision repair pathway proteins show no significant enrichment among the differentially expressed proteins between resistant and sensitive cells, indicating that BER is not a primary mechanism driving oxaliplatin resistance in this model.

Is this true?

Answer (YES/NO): NO